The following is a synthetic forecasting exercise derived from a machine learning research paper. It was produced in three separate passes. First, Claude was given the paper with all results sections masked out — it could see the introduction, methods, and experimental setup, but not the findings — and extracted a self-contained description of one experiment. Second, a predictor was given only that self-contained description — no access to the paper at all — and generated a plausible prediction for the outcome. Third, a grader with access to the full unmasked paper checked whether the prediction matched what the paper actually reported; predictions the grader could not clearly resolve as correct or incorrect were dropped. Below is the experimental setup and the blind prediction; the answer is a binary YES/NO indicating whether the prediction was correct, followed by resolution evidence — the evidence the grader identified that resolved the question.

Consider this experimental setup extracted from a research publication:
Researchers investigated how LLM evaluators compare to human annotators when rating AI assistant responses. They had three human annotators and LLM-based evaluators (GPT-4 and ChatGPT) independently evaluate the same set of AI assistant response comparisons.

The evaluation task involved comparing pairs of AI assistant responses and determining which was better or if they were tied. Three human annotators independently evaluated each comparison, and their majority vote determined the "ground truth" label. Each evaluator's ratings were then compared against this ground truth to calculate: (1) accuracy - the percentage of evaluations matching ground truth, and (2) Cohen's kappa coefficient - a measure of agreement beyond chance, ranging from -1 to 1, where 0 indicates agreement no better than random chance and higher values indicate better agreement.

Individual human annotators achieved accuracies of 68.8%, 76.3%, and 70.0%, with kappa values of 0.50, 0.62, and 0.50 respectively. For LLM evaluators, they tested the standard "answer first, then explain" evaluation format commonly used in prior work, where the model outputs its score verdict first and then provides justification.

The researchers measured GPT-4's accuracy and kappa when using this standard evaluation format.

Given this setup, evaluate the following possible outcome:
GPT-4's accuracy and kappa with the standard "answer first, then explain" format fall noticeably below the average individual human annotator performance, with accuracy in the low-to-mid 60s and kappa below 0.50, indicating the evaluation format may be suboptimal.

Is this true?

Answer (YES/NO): NO